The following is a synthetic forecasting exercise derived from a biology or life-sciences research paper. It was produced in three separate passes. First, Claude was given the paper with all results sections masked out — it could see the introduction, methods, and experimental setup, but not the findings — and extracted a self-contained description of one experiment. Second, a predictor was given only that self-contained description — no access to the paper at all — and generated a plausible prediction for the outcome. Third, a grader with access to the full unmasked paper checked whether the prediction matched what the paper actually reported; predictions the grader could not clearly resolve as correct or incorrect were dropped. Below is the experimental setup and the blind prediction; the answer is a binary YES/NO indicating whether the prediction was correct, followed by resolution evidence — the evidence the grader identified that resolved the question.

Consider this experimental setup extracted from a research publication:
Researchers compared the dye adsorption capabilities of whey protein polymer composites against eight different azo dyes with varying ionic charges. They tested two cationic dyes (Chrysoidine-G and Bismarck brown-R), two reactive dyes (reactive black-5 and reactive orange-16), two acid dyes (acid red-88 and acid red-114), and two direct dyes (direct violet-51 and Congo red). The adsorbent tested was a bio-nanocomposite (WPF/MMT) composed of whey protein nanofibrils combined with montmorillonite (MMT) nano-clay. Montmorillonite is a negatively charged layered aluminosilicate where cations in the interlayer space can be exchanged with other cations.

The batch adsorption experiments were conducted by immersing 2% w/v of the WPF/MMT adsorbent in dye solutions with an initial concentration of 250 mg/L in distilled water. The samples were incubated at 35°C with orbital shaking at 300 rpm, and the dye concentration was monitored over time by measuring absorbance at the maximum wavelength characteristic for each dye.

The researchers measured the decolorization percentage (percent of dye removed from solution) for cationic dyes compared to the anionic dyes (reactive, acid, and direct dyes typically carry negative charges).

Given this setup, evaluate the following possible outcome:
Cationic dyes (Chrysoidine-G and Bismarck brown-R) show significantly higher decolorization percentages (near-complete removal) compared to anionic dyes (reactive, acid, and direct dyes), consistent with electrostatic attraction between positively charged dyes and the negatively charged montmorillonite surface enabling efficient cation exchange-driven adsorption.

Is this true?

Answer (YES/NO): NO